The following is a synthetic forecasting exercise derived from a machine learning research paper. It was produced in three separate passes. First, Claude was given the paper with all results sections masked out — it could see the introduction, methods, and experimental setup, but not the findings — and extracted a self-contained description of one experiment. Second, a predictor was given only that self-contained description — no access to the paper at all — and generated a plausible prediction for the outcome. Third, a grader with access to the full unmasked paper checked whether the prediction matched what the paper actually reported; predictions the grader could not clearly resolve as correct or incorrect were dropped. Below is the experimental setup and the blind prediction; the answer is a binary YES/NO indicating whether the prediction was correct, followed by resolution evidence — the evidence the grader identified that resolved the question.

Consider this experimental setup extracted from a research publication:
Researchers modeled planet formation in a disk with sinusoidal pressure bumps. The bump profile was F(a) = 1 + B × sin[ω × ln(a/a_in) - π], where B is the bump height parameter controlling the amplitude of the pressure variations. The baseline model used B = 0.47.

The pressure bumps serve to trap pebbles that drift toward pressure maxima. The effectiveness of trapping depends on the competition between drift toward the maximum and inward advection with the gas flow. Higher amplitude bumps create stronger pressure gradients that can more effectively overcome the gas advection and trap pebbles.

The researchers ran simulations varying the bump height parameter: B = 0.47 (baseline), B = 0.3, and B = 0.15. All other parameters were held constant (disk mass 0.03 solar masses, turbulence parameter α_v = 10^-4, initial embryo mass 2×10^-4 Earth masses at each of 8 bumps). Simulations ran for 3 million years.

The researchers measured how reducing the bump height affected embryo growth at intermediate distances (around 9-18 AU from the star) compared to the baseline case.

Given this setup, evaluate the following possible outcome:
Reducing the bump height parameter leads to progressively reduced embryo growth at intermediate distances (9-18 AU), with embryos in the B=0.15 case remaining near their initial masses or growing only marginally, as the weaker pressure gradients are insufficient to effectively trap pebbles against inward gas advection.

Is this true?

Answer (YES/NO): NO